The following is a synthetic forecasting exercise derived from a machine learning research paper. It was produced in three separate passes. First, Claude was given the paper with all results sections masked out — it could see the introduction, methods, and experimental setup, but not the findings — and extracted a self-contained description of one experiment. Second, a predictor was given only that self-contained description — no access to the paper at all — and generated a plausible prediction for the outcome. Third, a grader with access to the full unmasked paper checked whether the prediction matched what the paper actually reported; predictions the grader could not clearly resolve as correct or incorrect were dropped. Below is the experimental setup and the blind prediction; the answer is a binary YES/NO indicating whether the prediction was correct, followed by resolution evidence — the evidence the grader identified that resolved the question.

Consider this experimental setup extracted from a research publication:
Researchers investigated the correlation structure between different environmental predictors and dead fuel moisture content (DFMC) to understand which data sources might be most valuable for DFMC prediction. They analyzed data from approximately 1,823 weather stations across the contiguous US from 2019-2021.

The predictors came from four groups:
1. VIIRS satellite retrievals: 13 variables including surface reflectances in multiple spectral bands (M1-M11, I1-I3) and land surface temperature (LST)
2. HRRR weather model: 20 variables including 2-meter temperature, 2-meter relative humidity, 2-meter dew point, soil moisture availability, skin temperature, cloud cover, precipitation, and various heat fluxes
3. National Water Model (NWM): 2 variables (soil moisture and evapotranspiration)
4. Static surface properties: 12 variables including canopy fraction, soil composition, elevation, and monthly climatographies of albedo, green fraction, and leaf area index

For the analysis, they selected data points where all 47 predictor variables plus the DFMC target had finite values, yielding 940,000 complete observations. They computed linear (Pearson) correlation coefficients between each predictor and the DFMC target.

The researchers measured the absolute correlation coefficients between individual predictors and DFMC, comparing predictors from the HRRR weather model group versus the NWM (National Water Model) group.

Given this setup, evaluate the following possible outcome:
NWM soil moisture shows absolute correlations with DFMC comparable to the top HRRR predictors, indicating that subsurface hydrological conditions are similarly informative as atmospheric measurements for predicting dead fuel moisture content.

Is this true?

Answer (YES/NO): NO